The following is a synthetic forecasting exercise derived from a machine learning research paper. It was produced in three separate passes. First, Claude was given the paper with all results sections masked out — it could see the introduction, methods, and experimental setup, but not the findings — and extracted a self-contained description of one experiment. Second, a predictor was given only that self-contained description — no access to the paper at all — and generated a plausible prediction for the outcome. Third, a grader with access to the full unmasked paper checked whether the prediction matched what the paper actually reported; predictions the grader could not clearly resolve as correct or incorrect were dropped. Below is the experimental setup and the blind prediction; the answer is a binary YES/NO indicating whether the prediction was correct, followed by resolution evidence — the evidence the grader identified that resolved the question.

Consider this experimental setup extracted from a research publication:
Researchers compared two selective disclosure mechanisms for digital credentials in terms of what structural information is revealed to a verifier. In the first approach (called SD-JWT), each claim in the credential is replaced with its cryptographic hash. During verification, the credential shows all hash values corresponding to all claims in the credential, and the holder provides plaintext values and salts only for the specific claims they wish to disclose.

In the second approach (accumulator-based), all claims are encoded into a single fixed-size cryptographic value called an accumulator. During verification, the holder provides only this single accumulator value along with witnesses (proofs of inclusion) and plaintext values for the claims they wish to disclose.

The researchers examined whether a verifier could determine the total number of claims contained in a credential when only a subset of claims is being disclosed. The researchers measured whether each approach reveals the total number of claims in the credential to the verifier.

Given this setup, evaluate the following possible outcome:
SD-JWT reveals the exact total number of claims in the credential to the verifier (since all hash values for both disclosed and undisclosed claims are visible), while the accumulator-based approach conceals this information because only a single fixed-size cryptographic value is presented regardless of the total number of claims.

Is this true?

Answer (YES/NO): YES